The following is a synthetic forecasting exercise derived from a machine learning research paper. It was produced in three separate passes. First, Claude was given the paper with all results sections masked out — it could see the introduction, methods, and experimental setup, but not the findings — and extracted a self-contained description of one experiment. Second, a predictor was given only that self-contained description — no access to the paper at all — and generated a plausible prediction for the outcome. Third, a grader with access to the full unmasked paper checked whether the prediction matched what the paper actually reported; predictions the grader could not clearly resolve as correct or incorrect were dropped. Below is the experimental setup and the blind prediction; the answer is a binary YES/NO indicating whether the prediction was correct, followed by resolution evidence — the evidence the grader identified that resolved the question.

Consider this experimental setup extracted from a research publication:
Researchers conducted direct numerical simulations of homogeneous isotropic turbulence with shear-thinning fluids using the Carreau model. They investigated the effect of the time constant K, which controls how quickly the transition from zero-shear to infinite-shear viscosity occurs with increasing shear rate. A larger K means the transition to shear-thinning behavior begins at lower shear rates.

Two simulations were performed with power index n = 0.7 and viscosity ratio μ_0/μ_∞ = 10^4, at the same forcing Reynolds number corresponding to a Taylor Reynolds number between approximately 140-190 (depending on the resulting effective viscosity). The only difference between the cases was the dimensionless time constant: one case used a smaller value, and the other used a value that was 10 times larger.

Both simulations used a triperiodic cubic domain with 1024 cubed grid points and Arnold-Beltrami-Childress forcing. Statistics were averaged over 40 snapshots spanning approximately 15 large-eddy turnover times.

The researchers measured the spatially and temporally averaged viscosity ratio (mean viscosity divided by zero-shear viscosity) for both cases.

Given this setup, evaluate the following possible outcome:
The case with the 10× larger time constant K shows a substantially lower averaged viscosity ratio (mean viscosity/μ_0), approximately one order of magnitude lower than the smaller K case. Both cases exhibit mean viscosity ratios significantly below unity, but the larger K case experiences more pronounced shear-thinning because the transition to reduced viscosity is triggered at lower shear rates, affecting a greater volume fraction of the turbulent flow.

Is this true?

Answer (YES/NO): NO